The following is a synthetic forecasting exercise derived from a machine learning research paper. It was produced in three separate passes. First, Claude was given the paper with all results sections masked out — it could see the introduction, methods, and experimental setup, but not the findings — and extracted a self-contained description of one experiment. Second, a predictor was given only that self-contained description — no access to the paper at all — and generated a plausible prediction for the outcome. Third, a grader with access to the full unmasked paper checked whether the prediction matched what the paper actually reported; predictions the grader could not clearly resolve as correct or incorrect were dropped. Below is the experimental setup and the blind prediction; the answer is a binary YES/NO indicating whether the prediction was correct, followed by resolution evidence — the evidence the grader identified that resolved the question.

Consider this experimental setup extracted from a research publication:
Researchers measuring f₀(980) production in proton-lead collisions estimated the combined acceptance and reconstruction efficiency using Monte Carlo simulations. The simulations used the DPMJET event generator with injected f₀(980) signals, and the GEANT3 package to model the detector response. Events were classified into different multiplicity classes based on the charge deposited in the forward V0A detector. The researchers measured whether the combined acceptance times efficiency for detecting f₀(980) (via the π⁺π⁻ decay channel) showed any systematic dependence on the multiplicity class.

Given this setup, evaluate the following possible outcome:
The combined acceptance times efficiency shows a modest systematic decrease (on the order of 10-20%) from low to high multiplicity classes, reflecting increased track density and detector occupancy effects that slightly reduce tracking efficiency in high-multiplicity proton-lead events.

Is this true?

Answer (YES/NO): NO